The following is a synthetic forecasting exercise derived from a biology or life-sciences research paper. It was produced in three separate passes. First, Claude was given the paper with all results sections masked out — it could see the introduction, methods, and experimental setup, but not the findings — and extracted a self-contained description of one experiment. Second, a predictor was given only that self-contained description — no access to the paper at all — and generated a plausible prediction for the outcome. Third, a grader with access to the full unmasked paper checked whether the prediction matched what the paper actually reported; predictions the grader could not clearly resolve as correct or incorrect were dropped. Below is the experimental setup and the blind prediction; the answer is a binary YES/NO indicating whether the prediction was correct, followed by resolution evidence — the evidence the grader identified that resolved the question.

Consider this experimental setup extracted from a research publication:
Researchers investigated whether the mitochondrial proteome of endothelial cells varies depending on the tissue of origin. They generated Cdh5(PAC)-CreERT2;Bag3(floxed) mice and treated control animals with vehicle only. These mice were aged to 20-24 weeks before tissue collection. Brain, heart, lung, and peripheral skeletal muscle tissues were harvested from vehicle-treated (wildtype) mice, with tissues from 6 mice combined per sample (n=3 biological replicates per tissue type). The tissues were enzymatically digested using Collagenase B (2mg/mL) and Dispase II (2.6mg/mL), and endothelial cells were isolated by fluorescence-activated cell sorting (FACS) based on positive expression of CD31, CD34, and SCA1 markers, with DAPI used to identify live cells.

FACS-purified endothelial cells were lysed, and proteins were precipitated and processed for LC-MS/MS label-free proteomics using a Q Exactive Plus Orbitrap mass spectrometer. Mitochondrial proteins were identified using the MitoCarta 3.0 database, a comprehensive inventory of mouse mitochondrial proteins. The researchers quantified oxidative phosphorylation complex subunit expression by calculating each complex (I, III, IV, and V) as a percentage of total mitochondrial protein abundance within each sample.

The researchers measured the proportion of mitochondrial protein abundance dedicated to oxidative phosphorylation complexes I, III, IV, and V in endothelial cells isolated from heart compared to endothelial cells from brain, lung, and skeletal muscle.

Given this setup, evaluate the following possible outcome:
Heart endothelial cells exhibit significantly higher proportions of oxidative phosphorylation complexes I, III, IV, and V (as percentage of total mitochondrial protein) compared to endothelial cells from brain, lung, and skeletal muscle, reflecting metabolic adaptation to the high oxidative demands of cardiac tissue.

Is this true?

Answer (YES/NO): YES